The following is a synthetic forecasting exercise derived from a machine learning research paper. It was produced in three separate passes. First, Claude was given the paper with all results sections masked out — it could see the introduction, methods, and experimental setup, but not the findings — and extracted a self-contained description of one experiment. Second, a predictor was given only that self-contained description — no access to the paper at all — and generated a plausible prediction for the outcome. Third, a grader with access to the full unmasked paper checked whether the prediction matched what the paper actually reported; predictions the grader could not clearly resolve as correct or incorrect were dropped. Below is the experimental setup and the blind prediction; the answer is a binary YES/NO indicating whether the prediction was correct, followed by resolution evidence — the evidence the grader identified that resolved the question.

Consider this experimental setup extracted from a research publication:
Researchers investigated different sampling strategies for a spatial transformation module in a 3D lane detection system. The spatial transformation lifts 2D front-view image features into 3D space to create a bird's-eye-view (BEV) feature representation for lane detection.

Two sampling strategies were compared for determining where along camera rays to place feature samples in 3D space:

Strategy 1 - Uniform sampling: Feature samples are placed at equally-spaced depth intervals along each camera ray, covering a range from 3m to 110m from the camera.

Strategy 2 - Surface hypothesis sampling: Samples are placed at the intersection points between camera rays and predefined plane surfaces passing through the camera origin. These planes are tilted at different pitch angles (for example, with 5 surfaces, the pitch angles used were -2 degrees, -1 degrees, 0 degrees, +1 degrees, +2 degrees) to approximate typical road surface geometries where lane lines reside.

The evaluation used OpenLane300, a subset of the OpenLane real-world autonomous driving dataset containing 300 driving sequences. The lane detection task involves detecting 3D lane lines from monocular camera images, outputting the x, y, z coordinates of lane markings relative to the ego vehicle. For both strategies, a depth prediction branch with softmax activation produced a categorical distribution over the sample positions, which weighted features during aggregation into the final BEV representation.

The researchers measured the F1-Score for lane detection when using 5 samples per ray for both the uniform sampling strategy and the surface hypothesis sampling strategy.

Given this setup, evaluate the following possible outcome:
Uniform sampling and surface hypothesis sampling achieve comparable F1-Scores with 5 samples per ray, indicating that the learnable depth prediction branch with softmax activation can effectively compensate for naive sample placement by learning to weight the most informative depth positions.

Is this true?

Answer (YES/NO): NO